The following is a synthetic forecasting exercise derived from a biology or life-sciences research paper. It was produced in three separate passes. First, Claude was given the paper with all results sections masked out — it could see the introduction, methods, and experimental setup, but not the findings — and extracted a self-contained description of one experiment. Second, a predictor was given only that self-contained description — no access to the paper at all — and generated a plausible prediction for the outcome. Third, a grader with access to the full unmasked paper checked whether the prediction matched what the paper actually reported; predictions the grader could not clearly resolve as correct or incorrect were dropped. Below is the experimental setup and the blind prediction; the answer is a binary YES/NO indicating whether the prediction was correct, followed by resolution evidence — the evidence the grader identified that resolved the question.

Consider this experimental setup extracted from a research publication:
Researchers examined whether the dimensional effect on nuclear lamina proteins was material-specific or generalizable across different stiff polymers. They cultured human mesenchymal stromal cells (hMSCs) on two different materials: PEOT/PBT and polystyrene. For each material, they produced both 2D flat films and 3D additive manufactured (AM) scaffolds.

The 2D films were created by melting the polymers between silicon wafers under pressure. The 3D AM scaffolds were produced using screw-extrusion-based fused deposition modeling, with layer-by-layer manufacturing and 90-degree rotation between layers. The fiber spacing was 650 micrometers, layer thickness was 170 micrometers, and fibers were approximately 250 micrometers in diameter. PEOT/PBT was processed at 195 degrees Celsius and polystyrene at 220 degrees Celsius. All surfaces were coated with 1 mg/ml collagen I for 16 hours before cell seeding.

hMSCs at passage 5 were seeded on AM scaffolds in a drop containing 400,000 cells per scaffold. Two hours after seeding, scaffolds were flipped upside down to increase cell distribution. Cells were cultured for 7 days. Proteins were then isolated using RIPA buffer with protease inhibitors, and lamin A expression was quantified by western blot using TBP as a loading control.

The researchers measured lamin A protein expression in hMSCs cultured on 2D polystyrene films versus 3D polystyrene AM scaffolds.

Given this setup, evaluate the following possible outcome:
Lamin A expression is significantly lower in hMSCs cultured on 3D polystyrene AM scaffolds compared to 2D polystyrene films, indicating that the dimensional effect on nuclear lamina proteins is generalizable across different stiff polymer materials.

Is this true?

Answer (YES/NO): YES